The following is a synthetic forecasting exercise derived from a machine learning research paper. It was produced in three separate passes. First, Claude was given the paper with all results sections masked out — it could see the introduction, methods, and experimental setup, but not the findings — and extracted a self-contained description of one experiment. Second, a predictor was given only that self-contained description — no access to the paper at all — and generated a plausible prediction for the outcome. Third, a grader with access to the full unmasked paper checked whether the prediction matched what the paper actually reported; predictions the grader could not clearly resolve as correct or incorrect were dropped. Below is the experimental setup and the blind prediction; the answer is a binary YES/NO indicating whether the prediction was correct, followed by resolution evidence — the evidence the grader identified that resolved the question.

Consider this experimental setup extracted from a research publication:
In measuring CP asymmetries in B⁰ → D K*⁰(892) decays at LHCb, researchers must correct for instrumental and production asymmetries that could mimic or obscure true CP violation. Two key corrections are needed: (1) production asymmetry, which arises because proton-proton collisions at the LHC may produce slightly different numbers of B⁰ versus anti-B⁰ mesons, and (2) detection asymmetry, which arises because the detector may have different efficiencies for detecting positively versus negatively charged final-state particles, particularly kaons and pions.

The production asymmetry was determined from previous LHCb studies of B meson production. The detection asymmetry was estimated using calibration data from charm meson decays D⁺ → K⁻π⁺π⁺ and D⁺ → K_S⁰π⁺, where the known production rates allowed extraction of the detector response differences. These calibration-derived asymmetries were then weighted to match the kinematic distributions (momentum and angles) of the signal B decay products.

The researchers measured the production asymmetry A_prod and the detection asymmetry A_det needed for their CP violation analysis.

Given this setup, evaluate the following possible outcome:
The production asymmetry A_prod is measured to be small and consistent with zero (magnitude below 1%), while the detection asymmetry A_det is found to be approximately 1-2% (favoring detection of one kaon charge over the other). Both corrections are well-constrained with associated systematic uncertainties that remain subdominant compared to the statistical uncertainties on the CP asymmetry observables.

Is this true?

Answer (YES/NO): YES